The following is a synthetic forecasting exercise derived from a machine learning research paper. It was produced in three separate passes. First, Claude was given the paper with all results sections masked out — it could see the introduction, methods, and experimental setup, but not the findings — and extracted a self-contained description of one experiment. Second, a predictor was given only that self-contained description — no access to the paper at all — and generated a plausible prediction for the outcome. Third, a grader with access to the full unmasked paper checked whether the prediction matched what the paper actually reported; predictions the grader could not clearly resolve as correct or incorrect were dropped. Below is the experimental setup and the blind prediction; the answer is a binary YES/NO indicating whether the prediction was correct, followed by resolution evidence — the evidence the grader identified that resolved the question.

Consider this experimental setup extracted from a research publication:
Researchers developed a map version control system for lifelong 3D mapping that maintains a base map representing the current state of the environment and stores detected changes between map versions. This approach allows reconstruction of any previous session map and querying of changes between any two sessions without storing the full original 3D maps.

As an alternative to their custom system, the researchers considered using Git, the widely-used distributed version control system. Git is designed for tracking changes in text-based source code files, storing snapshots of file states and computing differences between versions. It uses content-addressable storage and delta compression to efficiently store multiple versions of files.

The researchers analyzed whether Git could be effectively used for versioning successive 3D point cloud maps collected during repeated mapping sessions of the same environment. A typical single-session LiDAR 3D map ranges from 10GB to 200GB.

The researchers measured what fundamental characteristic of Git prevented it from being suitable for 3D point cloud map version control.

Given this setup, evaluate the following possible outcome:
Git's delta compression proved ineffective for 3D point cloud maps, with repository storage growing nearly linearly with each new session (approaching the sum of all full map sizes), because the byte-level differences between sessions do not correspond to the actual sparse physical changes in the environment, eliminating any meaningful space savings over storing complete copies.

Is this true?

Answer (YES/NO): NO